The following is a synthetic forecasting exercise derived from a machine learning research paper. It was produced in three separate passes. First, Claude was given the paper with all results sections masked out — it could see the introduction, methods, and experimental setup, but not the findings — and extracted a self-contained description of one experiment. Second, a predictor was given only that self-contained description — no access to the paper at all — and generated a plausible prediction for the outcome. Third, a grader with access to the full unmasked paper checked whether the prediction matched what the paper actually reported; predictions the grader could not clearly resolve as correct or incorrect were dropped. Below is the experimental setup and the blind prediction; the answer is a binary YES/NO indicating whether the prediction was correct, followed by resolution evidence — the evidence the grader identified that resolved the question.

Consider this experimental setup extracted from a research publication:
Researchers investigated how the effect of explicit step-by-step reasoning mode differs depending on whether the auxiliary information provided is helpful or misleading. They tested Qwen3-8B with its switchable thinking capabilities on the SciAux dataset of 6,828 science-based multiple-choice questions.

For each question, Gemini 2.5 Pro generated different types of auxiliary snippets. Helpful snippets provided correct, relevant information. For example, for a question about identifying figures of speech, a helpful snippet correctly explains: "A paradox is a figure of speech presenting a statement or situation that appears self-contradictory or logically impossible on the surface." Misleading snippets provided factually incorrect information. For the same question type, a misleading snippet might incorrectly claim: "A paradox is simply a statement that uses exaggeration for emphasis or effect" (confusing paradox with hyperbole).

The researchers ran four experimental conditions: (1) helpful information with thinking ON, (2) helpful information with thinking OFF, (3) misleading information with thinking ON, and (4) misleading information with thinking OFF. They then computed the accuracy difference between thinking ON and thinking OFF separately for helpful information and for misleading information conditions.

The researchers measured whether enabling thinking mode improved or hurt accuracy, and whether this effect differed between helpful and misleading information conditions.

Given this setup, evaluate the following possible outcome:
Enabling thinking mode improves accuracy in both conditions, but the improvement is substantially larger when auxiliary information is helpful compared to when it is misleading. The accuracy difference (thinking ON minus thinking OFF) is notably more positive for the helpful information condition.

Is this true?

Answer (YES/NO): YES